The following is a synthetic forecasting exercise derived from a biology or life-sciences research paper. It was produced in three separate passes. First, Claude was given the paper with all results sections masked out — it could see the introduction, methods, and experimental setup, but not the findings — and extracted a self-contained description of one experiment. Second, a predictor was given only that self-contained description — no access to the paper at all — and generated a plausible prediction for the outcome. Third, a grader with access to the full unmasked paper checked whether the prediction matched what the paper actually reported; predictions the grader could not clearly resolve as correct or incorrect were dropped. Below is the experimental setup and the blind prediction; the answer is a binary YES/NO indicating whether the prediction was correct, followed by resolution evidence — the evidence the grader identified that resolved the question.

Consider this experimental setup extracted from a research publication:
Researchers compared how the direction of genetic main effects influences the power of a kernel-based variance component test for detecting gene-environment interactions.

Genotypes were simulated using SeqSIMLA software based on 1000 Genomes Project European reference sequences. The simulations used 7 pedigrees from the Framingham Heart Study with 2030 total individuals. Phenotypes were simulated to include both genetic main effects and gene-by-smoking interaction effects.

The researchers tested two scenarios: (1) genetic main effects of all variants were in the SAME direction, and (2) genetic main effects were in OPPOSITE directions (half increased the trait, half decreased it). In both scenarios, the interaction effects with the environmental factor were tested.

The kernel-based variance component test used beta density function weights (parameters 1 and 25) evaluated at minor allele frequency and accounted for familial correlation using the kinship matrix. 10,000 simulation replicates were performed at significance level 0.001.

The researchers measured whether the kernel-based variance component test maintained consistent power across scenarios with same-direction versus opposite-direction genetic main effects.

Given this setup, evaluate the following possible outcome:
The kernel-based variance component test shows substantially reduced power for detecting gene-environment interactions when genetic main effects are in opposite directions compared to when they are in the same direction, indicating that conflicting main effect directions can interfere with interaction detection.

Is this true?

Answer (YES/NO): NO